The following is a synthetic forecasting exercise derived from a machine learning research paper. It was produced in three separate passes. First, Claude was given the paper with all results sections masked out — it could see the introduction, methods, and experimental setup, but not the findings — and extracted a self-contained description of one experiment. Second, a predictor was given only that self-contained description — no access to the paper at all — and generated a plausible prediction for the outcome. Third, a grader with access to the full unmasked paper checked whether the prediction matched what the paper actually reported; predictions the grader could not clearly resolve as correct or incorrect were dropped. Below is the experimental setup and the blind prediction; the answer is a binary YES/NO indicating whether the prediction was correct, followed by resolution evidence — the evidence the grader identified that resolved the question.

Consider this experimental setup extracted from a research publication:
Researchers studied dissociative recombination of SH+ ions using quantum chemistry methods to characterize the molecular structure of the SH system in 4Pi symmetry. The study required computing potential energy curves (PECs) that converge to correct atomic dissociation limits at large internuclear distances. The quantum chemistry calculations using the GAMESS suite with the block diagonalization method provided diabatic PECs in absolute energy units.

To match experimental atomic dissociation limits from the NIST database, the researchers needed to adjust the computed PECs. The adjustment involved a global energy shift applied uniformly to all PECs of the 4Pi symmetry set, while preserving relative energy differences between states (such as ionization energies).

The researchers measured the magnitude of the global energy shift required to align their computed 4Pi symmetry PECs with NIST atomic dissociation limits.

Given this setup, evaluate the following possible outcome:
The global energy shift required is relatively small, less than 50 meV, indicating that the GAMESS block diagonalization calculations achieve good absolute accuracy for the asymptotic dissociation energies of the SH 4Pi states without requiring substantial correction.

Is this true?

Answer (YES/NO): NO